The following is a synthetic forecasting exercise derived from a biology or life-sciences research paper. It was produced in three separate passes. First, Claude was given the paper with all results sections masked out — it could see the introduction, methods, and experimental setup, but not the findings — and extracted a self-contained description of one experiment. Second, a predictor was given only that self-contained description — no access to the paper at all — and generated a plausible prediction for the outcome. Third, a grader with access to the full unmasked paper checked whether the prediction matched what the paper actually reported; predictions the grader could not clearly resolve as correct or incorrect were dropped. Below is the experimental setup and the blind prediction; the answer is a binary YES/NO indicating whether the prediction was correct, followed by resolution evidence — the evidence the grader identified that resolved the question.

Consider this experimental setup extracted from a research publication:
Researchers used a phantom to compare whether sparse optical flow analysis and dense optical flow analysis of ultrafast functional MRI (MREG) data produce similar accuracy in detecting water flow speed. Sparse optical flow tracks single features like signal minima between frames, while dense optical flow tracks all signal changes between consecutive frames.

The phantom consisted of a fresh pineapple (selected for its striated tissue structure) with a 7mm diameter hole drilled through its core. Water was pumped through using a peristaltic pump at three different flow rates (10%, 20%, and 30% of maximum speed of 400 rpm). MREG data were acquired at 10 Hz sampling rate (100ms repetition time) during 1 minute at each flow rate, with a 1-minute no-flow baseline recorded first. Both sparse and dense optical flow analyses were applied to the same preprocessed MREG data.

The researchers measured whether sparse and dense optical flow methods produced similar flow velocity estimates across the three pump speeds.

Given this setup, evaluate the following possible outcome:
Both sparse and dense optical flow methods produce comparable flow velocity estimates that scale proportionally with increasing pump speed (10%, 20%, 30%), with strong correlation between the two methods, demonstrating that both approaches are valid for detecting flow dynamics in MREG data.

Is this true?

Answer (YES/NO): NO